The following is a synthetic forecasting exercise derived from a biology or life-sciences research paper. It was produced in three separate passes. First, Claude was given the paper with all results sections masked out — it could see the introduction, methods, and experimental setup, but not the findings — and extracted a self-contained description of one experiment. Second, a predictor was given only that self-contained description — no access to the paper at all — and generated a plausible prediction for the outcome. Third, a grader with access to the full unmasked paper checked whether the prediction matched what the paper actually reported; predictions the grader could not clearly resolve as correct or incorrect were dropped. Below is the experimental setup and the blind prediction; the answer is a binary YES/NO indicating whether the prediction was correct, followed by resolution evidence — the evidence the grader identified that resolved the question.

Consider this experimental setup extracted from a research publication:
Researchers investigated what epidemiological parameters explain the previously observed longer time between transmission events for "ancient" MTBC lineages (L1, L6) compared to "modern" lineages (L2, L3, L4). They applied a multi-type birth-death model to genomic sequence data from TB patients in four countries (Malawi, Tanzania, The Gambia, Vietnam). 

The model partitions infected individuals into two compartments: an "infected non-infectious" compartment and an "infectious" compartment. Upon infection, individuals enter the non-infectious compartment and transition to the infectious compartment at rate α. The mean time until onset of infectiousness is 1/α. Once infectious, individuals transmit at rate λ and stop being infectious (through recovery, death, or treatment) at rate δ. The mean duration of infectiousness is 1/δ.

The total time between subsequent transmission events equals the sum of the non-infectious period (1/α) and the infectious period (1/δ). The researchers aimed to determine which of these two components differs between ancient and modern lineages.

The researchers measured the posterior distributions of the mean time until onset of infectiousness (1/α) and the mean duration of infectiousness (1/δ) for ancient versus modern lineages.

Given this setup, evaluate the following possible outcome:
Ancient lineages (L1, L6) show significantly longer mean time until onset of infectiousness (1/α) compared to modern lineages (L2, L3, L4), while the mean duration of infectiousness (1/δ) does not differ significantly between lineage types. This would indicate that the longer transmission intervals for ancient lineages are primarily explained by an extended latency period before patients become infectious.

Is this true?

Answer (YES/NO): YES